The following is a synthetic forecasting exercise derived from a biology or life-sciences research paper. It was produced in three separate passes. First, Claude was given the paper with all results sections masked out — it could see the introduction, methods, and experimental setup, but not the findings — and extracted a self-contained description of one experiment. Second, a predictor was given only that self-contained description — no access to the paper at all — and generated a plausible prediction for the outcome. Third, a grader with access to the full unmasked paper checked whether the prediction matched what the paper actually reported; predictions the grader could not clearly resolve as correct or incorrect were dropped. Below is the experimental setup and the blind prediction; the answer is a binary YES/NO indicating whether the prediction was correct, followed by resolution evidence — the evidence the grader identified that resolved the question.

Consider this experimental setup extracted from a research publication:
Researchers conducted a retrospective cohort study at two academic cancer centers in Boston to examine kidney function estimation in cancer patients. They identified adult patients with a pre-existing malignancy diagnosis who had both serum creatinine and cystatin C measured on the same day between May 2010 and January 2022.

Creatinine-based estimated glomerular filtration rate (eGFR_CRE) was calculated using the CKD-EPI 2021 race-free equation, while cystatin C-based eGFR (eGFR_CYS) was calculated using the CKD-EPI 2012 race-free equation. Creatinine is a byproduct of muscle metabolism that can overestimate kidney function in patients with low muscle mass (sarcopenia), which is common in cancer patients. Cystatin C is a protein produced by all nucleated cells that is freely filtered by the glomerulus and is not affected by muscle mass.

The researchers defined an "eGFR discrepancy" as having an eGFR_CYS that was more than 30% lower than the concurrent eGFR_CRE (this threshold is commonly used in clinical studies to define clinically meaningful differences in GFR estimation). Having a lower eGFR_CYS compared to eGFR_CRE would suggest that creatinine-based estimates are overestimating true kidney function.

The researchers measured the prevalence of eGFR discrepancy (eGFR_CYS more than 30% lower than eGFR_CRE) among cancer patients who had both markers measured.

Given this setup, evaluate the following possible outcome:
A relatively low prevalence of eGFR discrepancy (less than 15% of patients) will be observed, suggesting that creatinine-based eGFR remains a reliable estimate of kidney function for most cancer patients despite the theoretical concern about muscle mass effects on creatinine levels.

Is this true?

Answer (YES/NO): NO